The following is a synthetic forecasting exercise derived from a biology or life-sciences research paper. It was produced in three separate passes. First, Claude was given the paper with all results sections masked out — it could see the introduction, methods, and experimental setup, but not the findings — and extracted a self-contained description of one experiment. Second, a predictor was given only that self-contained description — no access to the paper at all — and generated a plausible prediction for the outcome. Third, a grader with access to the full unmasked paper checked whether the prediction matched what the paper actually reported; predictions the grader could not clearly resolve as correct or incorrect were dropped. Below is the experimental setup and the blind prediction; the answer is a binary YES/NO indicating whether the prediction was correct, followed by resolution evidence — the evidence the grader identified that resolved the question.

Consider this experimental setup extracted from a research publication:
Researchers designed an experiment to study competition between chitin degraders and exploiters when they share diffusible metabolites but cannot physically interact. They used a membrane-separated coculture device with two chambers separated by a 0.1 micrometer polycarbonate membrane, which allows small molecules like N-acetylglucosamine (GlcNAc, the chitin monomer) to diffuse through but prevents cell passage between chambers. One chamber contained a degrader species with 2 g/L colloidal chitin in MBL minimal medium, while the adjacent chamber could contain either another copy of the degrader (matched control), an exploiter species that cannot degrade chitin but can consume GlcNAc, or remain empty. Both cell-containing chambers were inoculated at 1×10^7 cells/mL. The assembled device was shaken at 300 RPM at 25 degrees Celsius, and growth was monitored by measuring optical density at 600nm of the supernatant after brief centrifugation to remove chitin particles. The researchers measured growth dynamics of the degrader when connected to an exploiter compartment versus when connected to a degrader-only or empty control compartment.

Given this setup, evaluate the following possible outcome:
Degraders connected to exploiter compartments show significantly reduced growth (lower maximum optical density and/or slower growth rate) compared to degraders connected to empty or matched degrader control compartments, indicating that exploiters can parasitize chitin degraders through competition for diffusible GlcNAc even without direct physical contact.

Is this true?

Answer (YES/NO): YES